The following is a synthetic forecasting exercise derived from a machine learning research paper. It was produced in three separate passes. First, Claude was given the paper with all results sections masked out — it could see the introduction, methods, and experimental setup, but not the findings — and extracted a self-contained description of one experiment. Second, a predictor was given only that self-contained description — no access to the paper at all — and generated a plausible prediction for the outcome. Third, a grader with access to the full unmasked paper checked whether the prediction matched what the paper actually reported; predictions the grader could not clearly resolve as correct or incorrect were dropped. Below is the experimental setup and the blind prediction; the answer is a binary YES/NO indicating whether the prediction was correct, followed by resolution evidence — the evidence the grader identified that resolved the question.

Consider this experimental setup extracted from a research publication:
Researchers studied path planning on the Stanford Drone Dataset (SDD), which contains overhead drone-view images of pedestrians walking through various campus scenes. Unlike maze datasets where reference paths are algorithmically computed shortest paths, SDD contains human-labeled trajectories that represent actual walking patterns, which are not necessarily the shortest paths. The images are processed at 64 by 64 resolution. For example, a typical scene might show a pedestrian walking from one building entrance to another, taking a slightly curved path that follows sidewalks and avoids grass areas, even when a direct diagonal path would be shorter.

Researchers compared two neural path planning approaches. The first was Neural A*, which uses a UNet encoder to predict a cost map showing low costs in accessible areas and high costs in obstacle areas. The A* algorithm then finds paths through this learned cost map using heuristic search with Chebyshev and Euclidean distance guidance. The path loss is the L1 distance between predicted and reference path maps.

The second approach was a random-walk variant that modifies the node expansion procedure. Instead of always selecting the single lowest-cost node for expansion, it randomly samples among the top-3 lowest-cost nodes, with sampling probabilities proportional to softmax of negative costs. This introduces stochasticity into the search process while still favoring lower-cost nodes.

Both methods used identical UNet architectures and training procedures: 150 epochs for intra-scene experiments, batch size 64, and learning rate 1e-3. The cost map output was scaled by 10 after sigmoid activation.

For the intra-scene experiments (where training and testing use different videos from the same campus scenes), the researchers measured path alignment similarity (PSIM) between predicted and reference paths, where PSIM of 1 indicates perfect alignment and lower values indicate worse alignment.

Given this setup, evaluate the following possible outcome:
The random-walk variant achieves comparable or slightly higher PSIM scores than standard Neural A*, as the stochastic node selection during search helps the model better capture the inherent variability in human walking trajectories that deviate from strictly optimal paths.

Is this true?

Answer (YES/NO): YES